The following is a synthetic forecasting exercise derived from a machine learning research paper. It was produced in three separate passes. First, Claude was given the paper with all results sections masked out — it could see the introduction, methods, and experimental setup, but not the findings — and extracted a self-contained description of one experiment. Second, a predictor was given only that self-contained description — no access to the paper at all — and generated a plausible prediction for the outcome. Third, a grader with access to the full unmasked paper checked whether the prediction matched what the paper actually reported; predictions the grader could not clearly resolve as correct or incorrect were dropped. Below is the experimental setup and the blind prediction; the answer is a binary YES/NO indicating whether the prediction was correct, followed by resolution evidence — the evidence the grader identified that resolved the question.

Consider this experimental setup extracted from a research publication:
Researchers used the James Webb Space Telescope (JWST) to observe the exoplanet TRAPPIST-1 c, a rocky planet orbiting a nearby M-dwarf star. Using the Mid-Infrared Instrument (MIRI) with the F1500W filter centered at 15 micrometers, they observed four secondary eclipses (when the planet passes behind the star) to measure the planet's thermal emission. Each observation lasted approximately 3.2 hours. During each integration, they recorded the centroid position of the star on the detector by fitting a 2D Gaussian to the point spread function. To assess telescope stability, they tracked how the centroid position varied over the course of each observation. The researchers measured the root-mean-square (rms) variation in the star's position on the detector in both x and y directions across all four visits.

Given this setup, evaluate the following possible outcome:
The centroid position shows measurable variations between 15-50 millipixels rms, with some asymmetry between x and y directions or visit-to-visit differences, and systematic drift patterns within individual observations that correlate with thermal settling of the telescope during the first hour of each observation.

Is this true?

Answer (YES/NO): NO